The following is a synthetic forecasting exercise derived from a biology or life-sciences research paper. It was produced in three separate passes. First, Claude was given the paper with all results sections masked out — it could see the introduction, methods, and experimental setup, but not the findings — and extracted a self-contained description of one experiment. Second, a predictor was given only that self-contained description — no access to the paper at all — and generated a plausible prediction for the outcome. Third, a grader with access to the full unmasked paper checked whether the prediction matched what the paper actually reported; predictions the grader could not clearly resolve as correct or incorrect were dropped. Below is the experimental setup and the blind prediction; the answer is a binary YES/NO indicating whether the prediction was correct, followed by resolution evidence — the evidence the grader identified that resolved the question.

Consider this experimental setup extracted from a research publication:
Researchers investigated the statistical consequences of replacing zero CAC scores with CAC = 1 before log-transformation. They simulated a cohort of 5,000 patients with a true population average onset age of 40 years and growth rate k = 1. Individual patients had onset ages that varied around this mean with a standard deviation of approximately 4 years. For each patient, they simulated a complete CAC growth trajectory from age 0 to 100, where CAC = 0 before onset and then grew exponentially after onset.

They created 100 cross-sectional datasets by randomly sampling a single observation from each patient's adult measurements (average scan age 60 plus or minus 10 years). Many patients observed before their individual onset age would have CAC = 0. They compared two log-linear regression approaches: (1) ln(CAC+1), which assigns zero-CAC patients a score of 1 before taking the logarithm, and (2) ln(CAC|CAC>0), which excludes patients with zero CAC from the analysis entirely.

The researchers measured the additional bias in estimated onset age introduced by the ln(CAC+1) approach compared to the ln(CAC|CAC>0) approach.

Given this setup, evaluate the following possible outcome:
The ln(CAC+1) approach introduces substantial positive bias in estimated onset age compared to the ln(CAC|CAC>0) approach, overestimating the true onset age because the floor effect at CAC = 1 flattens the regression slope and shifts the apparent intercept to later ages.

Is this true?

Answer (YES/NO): NO